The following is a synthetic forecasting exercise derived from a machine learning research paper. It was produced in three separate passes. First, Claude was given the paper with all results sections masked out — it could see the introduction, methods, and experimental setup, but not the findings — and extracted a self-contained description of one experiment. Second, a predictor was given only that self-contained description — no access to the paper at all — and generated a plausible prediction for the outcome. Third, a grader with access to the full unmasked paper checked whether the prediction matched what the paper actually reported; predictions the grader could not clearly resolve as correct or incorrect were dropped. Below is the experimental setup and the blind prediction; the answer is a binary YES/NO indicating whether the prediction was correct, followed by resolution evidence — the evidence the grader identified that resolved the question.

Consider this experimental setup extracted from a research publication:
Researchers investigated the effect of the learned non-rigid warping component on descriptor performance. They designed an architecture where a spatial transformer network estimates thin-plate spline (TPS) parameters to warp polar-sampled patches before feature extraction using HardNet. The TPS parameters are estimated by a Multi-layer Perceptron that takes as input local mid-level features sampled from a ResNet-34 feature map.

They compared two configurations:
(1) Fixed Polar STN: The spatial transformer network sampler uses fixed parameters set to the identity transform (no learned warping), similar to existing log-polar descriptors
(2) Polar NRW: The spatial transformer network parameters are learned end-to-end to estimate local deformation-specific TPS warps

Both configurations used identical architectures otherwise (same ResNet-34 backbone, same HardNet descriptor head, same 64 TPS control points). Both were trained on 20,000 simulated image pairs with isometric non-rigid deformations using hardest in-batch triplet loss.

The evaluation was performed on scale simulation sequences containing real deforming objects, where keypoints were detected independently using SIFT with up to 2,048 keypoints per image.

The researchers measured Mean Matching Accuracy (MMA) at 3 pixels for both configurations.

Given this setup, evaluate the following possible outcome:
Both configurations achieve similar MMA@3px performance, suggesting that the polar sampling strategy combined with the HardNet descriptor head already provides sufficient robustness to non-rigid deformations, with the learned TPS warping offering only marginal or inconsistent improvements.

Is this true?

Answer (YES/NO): NO